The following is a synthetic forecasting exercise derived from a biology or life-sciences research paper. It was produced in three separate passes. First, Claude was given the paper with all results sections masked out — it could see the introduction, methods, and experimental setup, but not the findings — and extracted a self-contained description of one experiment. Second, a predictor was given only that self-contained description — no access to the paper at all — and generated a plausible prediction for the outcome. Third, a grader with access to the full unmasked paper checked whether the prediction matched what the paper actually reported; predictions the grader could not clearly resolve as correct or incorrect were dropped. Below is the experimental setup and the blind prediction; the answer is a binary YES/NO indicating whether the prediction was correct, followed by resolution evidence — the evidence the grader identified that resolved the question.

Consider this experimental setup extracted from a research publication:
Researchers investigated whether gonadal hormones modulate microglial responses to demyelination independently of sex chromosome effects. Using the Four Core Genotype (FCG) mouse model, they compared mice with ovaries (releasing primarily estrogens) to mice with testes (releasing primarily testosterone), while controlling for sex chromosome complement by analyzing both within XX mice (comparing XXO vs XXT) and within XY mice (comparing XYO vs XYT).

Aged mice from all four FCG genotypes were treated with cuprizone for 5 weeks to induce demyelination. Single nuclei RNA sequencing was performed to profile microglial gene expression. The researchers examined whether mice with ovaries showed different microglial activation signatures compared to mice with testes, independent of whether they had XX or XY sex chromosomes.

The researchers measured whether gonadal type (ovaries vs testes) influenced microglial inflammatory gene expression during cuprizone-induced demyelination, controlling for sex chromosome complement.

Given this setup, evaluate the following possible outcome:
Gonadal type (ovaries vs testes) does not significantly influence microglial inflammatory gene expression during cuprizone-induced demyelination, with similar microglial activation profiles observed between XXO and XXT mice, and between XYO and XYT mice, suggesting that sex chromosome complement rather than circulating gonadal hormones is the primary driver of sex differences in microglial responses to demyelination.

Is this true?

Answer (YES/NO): YES